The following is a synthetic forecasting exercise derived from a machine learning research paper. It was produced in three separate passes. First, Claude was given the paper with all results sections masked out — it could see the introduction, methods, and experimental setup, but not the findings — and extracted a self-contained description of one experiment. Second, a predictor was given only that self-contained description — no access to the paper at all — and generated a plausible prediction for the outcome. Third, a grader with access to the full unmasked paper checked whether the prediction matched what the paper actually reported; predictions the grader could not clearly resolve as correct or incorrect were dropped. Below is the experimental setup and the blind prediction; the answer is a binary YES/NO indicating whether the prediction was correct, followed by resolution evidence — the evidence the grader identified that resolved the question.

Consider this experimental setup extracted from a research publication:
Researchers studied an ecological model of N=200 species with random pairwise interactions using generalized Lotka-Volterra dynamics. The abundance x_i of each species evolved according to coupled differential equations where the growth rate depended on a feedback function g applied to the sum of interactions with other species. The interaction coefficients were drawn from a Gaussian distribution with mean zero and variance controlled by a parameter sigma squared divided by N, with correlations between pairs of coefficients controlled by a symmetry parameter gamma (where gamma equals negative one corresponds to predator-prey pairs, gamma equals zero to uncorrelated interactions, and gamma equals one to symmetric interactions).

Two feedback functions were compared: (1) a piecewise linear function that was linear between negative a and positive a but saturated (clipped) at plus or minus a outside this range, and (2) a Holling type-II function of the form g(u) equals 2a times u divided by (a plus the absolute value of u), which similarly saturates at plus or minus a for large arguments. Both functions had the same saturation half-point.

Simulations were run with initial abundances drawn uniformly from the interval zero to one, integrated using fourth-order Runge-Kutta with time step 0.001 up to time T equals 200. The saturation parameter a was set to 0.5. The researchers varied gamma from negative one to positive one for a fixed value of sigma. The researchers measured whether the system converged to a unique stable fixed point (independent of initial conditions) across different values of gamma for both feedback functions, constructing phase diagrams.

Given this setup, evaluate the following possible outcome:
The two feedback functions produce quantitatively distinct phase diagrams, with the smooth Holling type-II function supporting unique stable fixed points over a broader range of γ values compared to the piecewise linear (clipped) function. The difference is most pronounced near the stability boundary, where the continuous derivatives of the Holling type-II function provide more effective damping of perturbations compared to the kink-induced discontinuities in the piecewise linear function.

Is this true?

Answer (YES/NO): NO